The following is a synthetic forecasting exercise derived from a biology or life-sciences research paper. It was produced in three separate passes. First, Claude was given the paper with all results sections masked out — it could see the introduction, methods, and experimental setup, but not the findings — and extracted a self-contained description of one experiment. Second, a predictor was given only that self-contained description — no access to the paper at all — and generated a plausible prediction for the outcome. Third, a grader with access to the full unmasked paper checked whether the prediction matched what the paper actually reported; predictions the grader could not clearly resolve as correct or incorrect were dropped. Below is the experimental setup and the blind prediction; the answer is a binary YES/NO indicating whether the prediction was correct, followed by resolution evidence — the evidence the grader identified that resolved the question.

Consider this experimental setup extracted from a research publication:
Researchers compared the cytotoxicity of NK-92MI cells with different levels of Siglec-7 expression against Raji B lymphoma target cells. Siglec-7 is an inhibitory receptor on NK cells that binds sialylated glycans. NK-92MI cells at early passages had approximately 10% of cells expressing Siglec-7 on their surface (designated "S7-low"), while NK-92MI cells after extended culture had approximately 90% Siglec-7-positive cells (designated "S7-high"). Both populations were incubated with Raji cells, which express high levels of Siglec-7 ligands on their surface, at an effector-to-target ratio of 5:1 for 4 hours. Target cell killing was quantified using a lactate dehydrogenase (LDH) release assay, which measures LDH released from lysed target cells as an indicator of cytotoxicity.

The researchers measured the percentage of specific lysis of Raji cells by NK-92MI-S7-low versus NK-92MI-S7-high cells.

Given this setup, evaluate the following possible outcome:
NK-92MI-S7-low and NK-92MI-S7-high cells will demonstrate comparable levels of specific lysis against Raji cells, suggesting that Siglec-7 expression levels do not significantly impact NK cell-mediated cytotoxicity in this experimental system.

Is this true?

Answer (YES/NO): NO